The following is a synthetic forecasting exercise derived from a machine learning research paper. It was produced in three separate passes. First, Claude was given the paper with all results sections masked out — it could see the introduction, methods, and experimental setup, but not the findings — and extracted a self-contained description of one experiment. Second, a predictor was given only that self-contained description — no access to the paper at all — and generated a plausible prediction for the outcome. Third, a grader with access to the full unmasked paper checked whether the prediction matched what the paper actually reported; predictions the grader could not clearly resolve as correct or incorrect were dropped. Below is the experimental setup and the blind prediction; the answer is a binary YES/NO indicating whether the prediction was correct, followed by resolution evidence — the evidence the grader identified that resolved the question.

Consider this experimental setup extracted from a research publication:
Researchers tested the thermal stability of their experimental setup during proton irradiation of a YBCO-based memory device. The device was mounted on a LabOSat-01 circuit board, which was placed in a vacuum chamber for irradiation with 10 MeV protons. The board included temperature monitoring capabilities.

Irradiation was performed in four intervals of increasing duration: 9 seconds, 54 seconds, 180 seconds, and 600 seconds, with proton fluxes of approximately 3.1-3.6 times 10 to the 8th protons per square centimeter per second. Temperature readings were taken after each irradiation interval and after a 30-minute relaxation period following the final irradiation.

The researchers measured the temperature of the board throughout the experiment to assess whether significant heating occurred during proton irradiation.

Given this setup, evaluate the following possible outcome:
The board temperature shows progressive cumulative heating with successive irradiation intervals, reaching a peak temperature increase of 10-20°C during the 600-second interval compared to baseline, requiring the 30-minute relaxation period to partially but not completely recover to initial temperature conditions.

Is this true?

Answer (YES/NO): NO